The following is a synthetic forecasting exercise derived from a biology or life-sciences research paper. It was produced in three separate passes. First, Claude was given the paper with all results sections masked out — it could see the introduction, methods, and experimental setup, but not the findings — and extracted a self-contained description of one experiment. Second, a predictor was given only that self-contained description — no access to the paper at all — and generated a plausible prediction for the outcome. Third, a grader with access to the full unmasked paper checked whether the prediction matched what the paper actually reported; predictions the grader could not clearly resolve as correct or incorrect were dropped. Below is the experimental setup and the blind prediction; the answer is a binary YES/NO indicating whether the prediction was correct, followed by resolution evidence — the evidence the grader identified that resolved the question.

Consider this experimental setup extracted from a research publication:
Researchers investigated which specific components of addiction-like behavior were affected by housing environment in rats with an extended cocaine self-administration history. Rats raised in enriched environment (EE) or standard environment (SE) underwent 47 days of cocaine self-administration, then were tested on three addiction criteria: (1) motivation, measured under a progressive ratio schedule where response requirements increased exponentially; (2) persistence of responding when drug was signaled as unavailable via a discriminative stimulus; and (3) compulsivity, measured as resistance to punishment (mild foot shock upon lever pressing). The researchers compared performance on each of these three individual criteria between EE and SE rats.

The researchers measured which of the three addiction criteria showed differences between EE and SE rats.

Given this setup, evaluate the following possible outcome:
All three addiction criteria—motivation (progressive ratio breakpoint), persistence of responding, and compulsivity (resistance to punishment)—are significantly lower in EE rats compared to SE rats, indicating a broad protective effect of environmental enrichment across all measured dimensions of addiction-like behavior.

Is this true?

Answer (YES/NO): NO